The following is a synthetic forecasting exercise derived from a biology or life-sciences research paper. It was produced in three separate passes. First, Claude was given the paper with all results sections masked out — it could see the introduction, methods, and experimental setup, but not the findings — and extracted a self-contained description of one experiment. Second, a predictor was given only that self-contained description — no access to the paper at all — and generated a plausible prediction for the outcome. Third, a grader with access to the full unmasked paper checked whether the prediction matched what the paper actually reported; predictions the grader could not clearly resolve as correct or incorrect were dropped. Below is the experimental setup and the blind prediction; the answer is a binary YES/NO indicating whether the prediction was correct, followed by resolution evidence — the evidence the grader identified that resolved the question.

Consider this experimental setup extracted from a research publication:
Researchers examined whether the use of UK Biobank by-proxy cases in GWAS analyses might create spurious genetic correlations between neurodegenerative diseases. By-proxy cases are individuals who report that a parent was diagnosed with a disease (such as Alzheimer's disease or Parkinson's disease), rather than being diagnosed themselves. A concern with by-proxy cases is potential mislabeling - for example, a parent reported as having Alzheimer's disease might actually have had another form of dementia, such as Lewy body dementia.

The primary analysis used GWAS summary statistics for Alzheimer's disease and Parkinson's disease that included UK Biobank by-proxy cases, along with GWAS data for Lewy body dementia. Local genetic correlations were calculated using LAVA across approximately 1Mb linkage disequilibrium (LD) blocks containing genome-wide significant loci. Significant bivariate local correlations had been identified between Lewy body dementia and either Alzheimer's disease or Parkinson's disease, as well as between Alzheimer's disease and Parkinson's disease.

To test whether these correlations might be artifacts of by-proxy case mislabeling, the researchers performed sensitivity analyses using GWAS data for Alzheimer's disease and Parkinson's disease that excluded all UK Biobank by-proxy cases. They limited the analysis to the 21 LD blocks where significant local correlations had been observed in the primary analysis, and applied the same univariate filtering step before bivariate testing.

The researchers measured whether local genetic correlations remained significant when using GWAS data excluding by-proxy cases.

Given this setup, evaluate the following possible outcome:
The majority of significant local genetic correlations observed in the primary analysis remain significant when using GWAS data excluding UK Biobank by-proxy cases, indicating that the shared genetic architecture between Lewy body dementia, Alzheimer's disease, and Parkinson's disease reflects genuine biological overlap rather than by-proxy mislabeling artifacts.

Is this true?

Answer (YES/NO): NO